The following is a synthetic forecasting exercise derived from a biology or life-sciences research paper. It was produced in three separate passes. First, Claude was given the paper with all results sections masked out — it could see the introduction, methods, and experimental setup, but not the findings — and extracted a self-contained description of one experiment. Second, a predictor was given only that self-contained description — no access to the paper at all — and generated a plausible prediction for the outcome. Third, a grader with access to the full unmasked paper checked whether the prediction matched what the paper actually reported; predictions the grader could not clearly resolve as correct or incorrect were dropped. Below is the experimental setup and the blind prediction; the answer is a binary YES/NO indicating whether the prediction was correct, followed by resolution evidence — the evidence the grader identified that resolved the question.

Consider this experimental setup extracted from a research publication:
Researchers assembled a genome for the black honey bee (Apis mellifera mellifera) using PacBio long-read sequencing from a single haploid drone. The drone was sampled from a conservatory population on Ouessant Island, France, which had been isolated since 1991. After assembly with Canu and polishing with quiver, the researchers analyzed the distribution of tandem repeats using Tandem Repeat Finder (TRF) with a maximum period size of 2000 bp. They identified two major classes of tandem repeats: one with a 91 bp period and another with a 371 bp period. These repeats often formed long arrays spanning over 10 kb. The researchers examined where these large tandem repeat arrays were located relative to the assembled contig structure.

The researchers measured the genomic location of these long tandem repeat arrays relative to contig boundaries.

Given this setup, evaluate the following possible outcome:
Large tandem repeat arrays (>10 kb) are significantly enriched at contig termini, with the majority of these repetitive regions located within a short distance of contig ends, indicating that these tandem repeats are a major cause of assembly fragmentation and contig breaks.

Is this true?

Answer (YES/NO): YES